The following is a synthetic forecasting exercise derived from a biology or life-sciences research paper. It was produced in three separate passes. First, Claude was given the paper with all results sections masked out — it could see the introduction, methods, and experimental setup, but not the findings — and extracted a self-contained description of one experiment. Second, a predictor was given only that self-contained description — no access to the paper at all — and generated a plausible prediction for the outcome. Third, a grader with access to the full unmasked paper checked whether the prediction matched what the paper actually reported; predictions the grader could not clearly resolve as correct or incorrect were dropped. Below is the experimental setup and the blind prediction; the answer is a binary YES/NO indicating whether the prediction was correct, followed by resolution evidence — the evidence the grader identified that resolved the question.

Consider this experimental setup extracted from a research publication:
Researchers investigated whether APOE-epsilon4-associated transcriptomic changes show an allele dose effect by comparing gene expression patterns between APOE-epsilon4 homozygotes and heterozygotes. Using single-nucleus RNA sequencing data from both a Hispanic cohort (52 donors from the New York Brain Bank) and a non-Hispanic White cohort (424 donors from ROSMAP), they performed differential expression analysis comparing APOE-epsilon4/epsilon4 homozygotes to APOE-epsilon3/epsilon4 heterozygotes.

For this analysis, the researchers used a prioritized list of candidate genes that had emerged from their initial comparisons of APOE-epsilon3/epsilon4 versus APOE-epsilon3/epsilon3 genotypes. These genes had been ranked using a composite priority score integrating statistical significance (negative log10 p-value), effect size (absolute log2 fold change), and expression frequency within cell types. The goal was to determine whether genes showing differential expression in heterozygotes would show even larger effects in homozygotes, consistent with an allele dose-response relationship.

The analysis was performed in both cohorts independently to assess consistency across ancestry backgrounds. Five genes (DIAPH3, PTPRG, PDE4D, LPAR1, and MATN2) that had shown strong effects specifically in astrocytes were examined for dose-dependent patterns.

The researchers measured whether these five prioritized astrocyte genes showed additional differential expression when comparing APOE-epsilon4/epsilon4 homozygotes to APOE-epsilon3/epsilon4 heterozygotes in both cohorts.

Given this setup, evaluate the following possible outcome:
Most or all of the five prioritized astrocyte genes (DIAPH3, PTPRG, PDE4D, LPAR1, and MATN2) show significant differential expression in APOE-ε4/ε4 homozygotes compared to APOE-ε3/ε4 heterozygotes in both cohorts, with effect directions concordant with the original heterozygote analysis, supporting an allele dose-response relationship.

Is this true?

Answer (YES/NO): NO